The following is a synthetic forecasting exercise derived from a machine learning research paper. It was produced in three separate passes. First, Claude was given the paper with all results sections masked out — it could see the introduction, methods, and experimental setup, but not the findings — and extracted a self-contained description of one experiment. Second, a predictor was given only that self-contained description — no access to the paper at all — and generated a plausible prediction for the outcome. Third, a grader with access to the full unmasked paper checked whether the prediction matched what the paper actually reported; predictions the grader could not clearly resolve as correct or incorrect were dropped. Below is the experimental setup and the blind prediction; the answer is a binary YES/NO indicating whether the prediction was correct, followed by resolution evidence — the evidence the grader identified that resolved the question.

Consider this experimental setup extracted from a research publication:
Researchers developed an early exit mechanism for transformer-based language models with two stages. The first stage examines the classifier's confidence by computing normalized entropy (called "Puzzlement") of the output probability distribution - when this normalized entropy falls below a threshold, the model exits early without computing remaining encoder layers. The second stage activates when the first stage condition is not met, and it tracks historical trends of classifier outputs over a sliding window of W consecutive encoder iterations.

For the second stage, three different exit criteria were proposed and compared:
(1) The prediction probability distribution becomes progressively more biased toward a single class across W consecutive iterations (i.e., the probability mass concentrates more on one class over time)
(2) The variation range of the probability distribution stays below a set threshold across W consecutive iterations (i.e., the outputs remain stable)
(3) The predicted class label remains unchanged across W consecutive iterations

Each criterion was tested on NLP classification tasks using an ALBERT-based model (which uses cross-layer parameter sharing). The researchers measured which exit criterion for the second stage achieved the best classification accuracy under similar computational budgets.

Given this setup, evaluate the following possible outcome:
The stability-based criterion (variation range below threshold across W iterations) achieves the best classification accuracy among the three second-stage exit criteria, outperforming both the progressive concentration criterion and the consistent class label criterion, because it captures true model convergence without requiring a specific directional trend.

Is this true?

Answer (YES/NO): NO